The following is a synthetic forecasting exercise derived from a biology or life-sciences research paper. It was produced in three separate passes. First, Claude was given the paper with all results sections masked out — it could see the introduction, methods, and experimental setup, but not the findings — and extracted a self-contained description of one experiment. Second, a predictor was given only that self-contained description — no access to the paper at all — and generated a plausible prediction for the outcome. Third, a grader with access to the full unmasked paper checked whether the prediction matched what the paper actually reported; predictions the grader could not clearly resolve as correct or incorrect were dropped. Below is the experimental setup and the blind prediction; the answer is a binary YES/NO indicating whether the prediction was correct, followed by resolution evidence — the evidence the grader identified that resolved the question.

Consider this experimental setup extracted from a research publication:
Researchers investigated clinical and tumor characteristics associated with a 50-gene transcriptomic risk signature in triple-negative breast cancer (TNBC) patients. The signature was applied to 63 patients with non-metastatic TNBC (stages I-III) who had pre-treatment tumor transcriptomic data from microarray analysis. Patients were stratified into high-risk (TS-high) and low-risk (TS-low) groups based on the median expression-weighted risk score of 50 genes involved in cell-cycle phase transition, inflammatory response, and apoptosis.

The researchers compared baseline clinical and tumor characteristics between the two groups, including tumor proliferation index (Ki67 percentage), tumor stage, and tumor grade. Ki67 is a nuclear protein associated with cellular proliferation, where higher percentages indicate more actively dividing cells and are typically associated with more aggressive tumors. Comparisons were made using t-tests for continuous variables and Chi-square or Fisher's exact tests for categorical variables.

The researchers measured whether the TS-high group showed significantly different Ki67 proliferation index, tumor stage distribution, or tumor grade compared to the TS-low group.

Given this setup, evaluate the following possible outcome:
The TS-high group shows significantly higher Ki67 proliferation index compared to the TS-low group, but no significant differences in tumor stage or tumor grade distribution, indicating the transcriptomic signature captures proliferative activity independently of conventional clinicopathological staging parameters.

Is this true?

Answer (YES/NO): NO